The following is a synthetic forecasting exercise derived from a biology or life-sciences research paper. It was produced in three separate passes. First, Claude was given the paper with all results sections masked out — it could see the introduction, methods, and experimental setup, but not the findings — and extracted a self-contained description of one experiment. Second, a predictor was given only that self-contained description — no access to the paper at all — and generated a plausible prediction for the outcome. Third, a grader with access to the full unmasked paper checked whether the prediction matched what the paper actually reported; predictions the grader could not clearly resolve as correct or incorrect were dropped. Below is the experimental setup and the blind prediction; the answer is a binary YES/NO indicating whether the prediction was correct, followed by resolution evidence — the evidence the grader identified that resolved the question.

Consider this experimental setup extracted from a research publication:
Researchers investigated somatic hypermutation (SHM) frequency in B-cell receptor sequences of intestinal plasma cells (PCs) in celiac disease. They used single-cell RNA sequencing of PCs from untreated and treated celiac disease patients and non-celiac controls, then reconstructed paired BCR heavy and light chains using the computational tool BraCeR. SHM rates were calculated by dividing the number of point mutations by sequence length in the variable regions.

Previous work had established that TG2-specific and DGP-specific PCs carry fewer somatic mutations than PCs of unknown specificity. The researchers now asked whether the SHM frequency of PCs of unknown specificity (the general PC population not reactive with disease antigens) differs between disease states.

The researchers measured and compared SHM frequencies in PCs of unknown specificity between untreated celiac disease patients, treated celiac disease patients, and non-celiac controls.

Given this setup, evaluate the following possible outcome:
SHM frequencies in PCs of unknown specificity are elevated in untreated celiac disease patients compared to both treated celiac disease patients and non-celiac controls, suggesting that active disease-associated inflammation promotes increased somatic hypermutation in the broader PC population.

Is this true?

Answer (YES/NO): NO